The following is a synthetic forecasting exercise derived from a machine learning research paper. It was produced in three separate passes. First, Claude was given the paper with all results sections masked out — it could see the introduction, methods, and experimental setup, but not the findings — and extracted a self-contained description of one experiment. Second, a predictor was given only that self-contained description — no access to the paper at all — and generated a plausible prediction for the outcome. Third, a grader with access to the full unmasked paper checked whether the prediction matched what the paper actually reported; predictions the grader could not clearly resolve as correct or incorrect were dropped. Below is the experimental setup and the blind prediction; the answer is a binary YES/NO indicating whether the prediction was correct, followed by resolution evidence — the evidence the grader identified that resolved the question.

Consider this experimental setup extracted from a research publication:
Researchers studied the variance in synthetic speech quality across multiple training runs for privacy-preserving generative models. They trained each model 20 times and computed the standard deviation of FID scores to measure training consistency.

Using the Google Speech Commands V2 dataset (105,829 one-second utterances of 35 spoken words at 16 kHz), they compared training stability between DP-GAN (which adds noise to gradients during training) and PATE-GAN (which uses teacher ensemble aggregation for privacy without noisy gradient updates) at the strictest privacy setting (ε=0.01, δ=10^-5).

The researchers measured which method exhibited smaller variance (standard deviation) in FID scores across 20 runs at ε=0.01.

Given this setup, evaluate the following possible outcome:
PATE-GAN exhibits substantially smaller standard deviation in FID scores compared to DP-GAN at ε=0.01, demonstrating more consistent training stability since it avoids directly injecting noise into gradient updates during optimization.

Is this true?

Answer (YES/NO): NO